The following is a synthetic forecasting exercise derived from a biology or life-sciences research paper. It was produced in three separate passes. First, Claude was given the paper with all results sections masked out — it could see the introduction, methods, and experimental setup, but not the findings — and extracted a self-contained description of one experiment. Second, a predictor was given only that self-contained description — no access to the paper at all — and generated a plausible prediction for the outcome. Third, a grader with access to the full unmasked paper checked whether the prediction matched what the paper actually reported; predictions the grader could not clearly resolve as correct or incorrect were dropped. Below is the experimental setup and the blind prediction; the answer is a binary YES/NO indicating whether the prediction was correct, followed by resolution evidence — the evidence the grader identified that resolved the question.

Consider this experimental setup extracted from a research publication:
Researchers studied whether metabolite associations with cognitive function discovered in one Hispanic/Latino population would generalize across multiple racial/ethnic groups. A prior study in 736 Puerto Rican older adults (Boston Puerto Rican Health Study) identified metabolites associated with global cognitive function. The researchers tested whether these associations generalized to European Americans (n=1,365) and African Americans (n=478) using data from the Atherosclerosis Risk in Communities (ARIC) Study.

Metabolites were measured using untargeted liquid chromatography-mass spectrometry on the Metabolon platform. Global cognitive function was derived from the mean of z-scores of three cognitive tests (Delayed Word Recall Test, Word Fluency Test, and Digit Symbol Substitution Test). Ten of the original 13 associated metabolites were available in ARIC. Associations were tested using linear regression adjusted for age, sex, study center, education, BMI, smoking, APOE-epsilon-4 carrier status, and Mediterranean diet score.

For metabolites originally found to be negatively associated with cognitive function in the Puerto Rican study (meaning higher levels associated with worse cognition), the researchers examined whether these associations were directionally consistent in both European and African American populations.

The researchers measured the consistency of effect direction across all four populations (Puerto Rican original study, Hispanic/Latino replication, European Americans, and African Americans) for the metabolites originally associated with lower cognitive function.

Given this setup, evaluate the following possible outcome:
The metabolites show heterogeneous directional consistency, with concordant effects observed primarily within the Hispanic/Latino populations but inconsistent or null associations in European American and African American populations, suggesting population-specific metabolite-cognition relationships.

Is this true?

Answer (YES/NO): NO